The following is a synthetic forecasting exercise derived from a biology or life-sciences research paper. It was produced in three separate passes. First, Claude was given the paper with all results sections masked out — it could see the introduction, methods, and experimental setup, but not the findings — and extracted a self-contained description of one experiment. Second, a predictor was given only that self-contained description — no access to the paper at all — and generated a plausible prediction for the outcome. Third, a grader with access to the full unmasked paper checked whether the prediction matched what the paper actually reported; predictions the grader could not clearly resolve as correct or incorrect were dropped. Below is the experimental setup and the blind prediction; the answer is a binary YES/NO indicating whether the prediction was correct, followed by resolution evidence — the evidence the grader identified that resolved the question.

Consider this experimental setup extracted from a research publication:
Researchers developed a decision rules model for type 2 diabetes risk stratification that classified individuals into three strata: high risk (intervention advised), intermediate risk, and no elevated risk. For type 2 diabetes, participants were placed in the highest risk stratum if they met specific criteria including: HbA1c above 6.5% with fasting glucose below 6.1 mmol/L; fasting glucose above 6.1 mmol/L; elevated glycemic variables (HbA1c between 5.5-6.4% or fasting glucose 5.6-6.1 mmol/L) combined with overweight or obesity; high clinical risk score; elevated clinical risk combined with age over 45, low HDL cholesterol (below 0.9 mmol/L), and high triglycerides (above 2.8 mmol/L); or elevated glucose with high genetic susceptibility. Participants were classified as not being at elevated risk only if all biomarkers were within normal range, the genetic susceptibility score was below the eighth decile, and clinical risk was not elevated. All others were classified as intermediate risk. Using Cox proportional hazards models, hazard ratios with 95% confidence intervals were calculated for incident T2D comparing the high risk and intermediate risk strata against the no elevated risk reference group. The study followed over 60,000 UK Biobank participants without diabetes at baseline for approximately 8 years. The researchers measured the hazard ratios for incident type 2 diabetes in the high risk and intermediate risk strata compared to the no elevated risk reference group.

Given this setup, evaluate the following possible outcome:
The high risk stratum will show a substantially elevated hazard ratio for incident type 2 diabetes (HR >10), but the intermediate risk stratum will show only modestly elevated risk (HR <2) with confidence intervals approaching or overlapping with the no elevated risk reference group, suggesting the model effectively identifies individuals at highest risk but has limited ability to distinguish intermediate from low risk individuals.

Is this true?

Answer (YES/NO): NO